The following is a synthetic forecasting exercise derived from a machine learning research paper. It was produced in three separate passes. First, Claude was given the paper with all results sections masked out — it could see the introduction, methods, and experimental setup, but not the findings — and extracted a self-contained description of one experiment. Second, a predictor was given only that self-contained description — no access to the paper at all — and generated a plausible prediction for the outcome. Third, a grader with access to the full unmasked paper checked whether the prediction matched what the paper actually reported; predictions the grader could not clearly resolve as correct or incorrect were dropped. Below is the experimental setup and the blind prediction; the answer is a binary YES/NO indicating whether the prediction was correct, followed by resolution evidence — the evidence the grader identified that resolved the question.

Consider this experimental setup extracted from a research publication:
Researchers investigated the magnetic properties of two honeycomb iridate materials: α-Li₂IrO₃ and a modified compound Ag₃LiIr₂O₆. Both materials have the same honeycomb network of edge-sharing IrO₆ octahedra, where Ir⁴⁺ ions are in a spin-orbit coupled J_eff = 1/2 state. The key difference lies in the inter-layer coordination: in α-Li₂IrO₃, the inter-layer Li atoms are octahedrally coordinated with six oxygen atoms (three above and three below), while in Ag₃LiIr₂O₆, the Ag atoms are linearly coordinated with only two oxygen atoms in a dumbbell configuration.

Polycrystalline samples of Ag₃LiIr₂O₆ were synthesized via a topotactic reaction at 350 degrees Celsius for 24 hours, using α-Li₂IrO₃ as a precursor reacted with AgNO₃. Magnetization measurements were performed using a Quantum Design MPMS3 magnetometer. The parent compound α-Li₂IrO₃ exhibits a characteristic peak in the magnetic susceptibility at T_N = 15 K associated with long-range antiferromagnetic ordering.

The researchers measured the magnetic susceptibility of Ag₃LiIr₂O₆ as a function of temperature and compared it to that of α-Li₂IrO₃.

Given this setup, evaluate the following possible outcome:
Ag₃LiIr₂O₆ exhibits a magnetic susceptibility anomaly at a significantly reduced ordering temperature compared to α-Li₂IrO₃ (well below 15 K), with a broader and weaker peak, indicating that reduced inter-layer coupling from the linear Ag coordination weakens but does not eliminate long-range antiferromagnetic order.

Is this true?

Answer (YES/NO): NO